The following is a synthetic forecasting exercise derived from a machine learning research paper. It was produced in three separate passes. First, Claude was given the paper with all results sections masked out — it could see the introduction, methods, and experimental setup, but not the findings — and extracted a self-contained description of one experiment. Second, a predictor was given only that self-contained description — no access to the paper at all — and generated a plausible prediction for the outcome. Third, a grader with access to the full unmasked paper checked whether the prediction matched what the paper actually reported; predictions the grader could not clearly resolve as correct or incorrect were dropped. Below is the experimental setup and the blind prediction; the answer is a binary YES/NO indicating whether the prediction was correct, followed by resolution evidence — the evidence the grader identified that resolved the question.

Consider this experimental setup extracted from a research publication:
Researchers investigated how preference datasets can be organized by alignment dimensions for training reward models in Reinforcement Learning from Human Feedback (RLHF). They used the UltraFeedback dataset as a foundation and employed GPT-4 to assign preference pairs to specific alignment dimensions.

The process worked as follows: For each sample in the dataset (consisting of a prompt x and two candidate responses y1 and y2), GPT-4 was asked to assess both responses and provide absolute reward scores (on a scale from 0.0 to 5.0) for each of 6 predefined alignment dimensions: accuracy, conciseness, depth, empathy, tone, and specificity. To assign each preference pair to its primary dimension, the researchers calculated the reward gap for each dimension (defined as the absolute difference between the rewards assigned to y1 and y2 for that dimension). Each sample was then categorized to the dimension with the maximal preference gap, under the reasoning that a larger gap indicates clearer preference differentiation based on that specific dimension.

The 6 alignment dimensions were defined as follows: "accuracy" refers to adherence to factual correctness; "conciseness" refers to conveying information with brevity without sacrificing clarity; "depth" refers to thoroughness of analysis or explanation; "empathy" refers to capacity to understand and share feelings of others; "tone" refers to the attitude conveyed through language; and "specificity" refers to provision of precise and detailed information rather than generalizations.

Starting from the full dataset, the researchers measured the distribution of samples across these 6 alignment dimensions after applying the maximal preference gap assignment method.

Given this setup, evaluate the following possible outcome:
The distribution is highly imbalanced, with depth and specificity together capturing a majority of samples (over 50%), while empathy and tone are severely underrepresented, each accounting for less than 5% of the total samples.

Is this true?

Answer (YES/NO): NO